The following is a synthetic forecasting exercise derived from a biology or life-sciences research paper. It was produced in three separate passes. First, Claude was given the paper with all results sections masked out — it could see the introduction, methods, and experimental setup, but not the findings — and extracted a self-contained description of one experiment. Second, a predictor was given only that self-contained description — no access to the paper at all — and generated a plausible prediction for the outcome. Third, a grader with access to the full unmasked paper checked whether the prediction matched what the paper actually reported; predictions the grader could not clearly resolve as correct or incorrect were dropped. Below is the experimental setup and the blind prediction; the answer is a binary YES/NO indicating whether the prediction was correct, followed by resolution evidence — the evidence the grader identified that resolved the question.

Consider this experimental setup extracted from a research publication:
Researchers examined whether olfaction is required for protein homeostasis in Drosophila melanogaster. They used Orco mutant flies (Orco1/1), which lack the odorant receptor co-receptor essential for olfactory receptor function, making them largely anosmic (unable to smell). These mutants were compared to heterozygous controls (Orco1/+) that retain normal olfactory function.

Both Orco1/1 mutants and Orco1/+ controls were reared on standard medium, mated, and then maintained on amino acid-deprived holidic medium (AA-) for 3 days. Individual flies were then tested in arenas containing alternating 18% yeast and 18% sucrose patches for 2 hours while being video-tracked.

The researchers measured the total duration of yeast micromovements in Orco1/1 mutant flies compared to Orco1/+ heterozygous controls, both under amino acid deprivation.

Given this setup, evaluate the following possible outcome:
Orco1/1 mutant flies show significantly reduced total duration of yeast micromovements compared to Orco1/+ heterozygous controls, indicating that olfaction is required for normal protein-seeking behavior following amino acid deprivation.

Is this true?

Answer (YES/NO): NO